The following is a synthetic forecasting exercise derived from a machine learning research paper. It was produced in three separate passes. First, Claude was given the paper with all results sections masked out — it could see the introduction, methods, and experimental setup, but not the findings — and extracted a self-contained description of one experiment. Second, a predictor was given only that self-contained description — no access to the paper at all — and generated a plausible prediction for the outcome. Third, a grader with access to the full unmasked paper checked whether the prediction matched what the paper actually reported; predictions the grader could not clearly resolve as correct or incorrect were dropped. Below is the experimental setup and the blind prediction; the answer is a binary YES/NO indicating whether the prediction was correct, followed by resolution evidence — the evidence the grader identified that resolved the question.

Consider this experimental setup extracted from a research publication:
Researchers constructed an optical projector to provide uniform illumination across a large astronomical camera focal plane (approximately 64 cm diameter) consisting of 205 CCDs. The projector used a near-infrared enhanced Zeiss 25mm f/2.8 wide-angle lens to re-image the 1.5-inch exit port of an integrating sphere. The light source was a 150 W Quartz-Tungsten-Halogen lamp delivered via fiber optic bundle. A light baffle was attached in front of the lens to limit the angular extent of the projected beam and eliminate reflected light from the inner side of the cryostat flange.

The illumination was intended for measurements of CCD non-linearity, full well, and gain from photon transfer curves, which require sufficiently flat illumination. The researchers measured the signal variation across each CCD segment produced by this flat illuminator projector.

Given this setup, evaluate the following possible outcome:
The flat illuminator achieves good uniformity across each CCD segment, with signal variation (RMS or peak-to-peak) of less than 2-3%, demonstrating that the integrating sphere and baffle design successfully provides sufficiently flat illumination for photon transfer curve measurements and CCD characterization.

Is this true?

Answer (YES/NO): NO